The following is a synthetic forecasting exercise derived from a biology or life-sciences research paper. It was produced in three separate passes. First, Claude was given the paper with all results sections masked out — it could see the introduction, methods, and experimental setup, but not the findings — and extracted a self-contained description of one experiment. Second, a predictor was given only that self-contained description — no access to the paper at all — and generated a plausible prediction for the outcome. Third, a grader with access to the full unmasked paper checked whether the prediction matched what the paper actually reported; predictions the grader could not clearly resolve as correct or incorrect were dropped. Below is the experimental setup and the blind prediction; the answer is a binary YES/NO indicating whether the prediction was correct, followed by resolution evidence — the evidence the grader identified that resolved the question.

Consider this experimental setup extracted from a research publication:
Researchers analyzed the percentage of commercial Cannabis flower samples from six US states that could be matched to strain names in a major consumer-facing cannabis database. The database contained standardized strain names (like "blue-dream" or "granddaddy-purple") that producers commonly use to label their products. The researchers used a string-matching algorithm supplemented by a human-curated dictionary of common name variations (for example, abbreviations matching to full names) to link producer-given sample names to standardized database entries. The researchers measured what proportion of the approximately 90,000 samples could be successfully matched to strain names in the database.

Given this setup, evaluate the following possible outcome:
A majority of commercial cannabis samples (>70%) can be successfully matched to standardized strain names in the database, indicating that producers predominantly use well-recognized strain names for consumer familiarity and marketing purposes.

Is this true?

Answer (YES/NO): YES